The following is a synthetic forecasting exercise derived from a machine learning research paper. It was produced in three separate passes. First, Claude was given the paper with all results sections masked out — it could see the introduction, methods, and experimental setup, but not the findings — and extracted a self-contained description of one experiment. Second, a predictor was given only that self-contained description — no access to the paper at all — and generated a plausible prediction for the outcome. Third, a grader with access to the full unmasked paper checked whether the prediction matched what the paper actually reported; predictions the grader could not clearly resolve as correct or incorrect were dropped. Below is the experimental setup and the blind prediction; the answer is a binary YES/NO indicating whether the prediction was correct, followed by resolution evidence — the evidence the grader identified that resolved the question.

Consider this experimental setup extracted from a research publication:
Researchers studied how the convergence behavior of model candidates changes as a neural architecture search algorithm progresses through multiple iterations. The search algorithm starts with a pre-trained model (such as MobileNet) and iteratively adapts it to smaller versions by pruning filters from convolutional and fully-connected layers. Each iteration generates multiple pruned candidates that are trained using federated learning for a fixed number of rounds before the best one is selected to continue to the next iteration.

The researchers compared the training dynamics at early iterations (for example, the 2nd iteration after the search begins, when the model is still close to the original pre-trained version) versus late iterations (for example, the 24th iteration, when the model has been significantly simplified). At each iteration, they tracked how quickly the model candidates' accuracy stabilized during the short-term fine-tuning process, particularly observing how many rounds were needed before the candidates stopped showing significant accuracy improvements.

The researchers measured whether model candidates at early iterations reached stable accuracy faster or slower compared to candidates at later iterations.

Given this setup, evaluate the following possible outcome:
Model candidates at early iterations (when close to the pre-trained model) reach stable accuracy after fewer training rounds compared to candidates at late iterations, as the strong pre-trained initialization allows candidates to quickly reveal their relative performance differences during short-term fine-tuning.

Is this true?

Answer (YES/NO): YES